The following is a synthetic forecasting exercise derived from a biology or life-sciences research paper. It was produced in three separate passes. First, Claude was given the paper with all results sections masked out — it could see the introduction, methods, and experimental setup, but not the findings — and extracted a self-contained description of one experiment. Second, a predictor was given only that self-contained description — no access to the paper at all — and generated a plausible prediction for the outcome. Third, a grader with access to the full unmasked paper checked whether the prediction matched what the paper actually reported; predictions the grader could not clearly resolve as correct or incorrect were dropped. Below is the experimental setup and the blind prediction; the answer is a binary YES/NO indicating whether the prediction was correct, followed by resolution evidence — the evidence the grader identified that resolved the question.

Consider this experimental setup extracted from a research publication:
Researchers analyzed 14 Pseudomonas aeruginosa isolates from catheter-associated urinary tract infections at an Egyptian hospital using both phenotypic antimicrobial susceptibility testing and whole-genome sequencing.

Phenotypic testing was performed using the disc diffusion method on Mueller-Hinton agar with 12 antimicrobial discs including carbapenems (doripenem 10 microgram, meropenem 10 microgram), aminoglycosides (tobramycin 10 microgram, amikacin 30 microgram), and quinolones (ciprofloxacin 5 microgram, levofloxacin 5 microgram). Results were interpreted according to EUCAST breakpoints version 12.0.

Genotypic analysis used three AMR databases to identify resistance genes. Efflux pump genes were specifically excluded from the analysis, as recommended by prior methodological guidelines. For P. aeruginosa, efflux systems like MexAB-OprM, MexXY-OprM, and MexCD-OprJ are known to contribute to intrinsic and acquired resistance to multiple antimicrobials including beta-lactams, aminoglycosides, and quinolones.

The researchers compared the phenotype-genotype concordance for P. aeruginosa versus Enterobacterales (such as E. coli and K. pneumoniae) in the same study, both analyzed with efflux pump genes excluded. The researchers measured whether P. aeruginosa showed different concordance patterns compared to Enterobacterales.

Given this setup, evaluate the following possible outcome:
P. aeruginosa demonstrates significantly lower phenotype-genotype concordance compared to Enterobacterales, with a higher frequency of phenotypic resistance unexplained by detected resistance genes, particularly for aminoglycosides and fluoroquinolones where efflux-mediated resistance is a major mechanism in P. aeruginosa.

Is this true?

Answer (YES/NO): NO